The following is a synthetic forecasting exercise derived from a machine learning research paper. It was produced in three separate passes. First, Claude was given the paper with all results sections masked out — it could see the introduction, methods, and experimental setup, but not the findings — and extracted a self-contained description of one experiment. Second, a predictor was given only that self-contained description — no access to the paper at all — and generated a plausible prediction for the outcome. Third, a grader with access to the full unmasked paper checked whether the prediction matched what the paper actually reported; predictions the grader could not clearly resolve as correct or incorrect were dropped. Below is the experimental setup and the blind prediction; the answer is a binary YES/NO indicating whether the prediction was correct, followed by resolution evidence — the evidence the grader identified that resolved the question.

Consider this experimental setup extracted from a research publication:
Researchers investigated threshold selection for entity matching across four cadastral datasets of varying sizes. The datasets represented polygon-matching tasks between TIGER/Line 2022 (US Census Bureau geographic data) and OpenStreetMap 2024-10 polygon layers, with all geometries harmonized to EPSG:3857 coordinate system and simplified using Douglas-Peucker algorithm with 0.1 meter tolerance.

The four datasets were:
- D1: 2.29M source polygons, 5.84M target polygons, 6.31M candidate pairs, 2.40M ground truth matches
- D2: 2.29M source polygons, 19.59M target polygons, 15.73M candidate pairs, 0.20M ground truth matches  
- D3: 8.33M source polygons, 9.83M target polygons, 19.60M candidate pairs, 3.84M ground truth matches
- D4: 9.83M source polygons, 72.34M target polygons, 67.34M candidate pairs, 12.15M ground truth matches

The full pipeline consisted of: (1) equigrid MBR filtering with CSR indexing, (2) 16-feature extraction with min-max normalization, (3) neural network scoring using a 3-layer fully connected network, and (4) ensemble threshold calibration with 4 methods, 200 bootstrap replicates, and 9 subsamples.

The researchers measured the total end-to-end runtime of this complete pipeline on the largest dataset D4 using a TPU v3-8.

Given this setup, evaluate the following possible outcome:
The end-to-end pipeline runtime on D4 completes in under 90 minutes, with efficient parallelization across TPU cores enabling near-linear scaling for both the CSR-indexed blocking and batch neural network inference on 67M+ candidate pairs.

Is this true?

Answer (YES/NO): YES